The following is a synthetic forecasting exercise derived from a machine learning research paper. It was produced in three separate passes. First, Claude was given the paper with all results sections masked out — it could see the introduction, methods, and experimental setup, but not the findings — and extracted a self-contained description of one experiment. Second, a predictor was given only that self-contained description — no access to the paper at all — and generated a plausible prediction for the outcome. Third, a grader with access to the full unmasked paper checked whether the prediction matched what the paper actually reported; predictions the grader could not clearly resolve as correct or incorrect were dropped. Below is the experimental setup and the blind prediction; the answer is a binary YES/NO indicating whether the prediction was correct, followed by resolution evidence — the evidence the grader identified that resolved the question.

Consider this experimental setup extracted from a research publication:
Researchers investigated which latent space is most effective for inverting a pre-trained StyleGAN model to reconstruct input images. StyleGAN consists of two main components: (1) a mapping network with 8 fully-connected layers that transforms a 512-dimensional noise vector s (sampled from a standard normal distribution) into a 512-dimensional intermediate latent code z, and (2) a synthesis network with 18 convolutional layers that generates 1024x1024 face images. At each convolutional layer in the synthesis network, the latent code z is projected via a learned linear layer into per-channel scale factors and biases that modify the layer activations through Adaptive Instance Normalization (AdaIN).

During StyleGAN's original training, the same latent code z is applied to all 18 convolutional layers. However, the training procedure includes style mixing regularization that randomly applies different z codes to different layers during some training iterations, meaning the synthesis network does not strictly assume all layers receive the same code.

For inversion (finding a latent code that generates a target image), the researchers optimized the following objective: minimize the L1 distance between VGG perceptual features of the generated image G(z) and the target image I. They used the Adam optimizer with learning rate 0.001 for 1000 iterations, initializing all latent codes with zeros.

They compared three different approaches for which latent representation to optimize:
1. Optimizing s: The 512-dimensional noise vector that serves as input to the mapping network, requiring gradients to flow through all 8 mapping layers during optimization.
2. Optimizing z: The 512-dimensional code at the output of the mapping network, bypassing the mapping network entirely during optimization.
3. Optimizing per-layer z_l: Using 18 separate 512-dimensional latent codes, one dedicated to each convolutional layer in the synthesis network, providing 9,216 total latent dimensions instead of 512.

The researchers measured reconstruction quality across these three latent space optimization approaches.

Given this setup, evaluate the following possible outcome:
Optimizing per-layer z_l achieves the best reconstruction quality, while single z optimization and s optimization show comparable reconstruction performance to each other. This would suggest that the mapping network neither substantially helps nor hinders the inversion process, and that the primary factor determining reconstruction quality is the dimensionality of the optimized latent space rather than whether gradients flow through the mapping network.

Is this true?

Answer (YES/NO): NO